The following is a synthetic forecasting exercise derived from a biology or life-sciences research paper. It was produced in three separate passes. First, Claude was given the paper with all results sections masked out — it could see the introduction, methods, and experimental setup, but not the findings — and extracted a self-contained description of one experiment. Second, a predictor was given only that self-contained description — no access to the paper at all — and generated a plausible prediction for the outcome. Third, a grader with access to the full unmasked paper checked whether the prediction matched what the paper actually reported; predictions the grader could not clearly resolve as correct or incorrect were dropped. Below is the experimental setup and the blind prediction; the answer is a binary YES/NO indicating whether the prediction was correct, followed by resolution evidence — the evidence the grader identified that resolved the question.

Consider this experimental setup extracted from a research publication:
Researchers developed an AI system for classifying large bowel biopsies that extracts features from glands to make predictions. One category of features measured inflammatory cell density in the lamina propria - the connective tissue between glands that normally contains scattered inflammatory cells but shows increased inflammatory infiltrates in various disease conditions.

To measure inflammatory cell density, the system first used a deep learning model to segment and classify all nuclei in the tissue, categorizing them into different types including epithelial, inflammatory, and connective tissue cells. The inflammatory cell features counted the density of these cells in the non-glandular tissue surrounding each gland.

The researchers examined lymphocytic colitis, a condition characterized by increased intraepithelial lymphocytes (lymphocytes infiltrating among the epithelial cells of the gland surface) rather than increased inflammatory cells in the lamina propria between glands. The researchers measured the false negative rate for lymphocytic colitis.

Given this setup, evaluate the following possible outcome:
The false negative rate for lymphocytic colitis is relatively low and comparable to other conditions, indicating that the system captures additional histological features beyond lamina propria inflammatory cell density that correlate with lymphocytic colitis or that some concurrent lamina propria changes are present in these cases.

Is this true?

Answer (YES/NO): NO